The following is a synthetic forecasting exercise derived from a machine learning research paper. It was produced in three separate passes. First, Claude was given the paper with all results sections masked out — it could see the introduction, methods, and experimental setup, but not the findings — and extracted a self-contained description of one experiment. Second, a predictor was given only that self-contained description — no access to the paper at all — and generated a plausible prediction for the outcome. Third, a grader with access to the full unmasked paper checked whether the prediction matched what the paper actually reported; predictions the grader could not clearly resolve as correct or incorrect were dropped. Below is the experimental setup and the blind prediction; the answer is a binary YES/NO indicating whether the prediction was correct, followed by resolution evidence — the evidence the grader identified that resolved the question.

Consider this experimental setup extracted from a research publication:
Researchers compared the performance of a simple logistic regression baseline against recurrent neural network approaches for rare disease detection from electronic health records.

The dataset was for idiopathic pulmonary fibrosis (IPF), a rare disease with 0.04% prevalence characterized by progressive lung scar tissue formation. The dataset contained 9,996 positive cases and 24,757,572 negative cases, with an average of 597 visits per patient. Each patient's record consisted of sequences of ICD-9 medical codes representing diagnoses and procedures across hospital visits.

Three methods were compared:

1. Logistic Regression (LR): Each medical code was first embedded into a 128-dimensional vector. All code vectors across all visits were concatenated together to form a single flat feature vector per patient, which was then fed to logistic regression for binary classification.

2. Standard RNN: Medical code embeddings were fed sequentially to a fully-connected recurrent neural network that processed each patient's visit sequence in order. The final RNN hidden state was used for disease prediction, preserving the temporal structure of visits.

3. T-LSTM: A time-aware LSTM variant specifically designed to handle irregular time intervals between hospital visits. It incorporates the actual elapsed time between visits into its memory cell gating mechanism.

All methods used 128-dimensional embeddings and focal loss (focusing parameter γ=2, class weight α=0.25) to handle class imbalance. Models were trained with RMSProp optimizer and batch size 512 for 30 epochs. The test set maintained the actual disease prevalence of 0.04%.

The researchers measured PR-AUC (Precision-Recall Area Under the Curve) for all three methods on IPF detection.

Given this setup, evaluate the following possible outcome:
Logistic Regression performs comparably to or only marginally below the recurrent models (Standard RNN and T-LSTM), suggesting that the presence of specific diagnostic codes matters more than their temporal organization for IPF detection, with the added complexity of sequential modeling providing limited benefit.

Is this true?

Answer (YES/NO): NO